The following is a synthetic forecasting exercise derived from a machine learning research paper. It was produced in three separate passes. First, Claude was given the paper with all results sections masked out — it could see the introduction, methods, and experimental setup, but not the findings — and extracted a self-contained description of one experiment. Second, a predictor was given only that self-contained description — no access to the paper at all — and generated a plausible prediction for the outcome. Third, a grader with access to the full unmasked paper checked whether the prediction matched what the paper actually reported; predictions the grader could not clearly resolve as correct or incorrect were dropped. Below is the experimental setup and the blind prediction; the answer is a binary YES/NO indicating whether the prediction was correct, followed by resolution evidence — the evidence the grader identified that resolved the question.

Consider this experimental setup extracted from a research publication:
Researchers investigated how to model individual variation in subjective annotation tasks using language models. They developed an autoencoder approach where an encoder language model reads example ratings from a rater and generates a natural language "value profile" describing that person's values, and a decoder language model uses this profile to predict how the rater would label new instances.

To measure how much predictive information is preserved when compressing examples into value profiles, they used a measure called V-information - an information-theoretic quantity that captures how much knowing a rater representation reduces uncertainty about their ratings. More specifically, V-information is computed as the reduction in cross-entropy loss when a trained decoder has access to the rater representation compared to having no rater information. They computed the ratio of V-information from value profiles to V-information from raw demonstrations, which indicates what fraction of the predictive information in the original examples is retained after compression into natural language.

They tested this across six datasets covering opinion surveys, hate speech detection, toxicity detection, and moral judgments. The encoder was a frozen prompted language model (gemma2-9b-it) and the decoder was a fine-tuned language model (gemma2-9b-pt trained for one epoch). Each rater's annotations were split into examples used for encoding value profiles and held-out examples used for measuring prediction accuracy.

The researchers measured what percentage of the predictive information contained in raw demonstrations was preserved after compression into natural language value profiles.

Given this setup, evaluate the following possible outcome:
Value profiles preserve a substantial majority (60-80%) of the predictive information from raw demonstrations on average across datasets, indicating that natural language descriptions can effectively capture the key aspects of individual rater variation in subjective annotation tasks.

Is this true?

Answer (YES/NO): NO